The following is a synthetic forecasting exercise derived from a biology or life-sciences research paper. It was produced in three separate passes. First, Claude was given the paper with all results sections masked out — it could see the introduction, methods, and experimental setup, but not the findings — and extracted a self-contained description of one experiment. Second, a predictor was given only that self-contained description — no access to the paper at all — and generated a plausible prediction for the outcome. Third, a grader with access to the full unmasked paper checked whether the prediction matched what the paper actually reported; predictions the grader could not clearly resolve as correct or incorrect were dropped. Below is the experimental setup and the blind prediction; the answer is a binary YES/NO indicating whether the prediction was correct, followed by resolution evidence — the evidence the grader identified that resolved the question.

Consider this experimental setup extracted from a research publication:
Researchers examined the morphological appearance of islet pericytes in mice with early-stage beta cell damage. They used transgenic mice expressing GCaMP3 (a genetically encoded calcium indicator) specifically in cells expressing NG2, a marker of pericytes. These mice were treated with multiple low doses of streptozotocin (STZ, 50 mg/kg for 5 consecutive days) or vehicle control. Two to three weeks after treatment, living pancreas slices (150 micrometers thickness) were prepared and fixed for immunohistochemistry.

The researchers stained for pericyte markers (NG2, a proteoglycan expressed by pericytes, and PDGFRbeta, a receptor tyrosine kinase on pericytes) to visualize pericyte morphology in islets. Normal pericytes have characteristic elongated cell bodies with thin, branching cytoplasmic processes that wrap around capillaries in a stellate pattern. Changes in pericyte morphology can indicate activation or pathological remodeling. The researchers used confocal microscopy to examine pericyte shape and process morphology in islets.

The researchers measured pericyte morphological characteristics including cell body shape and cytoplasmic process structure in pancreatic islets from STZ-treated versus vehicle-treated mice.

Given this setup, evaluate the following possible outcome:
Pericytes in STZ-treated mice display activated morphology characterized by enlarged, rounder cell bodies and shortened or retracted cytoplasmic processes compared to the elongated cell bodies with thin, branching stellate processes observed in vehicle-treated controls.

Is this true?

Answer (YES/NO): YES